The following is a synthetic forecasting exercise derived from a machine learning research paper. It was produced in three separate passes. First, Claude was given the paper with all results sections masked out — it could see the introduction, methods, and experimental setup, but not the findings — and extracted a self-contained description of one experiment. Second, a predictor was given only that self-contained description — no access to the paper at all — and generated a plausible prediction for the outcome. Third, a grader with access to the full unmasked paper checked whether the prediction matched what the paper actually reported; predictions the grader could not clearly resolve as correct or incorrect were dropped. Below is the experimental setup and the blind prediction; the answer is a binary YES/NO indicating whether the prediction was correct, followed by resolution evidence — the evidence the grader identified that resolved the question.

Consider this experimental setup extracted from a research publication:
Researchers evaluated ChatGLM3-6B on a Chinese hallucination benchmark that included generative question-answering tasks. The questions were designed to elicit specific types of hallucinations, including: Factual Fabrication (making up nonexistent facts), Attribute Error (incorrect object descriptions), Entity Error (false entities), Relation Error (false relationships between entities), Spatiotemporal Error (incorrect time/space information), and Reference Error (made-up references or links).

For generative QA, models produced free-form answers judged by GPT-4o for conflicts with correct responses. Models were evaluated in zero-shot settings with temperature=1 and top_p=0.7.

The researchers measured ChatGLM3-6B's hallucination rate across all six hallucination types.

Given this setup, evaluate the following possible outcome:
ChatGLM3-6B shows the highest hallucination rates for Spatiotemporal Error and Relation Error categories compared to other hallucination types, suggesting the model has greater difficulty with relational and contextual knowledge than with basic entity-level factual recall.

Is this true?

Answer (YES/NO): NO